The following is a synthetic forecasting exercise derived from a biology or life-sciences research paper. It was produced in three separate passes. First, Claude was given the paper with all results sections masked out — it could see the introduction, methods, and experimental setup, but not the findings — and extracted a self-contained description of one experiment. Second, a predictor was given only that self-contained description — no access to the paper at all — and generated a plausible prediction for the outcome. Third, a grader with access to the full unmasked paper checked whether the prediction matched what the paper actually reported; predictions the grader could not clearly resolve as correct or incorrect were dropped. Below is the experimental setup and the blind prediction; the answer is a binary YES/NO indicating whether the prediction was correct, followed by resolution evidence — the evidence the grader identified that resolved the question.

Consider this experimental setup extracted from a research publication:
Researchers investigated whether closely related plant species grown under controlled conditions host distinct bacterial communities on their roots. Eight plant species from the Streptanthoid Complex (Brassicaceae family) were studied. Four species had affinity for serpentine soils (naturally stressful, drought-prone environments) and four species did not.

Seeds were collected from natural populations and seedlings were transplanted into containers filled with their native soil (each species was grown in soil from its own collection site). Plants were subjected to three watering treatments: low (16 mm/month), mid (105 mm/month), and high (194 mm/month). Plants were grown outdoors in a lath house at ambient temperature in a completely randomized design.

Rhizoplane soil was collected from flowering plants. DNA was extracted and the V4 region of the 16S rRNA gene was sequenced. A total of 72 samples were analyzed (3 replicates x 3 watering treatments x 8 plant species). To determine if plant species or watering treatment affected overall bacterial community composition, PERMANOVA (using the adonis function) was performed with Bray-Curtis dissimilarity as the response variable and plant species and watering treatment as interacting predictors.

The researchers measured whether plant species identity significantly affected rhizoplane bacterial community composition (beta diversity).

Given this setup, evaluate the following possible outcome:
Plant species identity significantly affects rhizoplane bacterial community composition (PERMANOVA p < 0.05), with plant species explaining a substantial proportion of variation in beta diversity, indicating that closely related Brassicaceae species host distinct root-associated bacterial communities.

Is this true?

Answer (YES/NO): NO